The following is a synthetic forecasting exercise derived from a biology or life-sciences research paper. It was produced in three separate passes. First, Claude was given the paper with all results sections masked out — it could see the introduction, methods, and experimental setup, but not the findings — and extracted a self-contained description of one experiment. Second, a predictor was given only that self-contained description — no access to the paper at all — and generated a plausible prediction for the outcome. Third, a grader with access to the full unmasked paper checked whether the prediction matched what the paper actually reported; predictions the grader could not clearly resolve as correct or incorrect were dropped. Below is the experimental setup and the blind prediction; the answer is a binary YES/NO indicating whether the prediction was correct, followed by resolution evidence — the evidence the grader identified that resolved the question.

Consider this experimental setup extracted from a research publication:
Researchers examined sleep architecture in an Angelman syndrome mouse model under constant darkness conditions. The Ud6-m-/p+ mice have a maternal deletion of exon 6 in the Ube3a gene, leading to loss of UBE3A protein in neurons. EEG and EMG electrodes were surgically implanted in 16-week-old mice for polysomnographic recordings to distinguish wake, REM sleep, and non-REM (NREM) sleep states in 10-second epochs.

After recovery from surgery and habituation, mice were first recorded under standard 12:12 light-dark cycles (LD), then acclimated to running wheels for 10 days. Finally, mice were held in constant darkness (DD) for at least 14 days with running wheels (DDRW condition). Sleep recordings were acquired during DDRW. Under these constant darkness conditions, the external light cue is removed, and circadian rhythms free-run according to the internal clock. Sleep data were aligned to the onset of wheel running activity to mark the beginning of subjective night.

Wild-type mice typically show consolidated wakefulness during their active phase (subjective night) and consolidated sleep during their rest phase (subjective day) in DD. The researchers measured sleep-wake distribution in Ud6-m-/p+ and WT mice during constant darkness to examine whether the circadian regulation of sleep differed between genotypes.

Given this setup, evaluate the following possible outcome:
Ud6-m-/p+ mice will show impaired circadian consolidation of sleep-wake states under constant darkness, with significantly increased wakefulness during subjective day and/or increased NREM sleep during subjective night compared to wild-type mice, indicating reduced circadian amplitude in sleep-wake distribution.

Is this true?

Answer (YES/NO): YES